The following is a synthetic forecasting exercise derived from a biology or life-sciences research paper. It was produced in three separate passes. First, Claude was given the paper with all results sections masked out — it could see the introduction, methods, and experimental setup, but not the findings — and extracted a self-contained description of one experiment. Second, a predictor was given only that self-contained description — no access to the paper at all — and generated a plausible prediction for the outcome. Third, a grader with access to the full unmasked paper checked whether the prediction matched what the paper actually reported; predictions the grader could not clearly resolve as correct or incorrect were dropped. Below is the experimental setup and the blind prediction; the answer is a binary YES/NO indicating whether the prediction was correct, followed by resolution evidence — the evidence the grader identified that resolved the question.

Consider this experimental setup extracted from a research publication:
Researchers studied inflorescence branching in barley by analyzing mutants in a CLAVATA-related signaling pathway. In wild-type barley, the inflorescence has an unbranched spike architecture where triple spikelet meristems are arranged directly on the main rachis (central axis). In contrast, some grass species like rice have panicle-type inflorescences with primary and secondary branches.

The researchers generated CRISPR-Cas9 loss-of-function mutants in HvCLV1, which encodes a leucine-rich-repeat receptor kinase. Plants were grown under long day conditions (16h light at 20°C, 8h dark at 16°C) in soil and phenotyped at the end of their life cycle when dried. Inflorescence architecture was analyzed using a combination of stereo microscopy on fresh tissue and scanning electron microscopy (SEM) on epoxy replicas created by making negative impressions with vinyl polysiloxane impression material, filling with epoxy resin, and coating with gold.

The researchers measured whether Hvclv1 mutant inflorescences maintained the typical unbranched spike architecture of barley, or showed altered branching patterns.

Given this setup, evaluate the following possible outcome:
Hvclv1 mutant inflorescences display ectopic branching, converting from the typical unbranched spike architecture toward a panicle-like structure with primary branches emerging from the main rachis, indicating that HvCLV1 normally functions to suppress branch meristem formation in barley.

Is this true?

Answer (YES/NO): NO